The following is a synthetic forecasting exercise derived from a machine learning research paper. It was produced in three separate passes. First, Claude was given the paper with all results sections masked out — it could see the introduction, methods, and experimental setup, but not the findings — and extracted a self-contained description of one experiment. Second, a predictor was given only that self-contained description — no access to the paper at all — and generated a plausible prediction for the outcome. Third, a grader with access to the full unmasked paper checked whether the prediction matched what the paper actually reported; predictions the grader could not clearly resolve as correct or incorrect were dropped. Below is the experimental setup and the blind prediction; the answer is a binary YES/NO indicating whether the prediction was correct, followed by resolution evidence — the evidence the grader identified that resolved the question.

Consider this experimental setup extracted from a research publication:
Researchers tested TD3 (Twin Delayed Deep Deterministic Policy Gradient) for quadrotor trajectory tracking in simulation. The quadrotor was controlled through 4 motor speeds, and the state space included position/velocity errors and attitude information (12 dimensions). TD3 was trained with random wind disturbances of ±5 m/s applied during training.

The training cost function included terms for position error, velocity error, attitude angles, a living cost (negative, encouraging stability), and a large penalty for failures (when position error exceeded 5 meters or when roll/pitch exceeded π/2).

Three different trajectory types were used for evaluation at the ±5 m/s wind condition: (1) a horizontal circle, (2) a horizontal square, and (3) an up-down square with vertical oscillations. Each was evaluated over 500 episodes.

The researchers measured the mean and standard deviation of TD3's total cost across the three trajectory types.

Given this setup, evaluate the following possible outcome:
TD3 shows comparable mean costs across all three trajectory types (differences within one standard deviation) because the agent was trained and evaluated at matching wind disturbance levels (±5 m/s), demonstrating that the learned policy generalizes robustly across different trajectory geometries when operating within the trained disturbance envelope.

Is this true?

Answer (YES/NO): NO